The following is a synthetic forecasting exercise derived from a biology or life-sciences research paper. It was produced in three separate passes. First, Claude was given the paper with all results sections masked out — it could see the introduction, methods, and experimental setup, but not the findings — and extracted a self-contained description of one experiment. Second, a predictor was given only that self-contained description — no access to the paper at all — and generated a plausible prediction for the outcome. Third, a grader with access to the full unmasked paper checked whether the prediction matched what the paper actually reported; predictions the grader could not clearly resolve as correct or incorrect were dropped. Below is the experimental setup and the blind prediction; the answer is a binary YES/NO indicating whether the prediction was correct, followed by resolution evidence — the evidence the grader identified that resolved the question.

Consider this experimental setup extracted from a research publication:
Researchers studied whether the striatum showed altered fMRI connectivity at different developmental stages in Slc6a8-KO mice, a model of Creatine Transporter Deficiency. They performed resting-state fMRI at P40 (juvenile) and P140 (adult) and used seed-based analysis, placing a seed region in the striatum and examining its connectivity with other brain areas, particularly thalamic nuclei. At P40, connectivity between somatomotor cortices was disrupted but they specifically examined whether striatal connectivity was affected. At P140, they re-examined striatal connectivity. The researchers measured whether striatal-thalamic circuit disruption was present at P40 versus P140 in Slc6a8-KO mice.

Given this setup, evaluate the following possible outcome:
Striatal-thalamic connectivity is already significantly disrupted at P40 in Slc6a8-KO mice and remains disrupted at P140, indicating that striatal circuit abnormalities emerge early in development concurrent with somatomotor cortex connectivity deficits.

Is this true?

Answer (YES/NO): NO